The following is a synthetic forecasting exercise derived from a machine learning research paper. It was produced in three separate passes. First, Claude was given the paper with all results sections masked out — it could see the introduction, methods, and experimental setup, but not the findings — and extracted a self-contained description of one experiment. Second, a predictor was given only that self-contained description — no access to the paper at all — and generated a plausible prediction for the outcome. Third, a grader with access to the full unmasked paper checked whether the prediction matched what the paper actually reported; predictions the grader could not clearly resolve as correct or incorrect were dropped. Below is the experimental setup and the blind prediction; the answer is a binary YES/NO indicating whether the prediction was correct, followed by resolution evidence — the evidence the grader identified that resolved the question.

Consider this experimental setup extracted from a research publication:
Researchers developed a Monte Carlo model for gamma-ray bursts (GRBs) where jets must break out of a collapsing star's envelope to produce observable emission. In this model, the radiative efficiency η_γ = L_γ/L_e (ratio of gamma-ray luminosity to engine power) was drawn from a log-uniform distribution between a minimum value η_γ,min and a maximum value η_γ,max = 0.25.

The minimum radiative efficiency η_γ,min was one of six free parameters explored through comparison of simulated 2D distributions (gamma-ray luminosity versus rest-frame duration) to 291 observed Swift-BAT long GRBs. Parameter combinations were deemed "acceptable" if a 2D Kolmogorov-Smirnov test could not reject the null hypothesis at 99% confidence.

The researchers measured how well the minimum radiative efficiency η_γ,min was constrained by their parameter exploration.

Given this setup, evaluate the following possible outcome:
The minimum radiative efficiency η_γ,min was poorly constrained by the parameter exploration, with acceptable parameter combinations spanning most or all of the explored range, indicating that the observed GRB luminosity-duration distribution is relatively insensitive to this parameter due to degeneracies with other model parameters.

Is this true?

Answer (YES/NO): YES